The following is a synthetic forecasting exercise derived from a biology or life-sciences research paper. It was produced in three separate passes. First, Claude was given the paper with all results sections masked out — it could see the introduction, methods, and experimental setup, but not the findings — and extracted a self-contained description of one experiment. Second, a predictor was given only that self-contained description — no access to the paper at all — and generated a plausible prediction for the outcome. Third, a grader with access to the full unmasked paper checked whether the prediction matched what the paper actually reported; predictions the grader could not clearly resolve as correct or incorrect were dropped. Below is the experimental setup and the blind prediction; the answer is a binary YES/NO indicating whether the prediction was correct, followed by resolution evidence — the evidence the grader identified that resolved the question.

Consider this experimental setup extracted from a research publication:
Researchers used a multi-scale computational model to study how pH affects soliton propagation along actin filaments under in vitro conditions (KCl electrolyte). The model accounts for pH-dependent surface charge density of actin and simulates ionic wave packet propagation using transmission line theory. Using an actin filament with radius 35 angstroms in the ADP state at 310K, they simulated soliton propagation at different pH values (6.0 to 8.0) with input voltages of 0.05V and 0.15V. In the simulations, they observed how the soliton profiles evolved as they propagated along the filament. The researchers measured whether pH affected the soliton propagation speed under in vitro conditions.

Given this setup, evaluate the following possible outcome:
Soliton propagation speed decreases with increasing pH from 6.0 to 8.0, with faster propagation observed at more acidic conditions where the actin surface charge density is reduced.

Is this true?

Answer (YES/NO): NO